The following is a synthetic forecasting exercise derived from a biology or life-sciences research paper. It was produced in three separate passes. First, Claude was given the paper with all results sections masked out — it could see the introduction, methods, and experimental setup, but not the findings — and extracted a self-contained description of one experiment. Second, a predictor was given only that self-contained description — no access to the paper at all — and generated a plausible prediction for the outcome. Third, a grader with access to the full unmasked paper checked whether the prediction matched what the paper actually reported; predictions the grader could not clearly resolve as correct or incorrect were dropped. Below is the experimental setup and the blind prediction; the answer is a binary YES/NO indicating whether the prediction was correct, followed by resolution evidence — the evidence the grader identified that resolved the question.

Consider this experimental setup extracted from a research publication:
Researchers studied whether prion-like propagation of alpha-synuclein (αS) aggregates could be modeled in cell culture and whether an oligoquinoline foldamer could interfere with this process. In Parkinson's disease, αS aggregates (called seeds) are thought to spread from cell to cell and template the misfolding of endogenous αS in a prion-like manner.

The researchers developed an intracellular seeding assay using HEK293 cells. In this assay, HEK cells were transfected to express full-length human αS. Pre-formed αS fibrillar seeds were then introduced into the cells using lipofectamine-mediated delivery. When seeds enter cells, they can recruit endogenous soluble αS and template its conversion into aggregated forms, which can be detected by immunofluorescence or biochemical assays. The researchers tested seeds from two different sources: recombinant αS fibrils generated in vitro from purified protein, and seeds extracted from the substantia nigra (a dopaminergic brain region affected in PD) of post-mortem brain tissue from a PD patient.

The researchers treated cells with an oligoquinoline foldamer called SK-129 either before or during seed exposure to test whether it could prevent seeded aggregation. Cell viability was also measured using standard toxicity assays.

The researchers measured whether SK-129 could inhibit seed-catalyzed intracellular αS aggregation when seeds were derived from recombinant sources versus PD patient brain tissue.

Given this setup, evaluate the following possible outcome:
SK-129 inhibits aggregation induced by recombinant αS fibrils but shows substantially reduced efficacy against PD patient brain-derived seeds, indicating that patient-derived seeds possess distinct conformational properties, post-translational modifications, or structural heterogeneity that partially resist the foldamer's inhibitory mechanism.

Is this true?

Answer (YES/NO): NO